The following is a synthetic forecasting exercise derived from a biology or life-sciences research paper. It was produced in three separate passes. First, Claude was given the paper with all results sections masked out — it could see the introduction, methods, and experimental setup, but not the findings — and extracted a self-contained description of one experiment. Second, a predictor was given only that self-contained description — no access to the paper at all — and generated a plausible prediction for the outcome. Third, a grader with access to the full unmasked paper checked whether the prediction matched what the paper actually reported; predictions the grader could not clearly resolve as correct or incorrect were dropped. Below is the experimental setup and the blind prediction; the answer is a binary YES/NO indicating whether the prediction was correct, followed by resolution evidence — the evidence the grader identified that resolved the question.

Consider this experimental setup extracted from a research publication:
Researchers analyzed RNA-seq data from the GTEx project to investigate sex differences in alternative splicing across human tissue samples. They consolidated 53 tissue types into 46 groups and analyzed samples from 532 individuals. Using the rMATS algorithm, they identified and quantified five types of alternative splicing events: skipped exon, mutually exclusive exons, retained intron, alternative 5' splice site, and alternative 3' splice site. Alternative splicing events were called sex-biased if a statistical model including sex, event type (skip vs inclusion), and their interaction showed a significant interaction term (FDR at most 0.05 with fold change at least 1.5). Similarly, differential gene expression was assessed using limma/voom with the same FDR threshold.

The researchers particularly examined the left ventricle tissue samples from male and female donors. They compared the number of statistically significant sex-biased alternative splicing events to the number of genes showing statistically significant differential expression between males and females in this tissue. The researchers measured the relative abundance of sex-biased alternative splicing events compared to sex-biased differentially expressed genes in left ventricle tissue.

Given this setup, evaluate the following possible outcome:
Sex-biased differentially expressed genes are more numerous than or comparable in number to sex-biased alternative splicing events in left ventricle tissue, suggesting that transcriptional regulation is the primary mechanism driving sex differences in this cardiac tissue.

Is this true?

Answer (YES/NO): NO